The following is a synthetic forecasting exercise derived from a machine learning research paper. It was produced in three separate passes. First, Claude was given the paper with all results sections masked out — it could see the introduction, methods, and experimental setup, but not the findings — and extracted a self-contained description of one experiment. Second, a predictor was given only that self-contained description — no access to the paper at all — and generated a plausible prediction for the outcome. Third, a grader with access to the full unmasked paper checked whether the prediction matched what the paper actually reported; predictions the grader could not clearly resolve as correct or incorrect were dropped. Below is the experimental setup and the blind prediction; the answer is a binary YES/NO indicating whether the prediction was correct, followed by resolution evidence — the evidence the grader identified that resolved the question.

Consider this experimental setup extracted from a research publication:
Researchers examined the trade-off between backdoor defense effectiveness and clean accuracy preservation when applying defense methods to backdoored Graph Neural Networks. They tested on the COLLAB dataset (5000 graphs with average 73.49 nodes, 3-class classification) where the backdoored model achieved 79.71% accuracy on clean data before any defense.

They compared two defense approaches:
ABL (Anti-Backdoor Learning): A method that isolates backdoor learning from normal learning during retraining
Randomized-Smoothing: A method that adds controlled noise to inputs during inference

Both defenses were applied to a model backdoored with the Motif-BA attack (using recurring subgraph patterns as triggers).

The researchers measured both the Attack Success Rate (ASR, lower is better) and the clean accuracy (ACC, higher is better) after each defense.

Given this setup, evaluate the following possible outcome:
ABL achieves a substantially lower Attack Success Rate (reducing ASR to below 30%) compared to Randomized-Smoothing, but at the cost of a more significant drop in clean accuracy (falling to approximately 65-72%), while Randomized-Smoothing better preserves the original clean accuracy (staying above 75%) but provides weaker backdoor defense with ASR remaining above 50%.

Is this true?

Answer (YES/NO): NO